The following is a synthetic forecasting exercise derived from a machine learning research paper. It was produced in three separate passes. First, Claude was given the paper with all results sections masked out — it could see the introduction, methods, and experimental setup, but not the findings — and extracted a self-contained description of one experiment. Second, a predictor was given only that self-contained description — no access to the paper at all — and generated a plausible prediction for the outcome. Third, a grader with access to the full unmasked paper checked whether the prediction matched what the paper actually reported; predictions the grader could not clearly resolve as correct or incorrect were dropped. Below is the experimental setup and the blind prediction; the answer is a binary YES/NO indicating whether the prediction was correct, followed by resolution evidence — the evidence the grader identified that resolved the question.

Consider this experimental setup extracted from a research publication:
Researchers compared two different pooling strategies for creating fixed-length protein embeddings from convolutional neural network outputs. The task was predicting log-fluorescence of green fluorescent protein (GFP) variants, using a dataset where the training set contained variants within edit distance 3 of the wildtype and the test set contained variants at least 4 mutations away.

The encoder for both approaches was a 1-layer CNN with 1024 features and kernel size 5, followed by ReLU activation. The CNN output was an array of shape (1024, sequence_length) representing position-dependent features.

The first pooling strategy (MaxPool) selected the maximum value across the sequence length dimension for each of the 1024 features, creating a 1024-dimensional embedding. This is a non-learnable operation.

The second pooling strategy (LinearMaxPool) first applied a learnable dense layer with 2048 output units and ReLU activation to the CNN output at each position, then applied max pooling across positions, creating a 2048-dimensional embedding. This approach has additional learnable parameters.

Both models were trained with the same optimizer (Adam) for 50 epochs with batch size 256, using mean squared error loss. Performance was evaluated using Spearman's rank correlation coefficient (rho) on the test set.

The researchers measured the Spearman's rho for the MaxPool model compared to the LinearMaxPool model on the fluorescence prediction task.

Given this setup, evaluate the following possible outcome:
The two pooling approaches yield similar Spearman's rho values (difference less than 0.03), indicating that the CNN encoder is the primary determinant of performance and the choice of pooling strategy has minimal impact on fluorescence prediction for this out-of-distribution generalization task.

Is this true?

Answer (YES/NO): YES